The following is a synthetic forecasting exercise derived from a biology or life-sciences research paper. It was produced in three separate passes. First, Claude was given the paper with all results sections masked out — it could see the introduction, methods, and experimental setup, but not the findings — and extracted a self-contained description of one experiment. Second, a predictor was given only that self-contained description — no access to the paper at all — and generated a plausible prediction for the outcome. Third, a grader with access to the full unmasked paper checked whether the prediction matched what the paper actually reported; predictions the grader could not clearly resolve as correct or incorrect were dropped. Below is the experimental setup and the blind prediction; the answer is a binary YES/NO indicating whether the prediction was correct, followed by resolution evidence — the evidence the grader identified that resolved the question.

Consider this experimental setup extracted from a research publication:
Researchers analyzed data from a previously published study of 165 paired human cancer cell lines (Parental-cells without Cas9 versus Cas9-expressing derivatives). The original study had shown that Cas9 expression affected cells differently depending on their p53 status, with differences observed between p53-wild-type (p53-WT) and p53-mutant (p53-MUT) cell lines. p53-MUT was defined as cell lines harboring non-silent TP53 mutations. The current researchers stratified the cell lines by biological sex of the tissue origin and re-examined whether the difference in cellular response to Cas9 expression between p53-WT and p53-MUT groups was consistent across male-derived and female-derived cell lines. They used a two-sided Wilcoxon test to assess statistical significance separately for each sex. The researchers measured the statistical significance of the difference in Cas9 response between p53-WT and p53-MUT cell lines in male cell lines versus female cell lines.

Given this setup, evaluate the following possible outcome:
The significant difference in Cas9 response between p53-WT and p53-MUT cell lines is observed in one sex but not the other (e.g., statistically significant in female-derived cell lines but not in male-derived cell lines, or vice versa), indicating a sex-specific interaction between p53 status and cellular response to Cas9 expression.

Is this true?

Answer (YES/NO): NO